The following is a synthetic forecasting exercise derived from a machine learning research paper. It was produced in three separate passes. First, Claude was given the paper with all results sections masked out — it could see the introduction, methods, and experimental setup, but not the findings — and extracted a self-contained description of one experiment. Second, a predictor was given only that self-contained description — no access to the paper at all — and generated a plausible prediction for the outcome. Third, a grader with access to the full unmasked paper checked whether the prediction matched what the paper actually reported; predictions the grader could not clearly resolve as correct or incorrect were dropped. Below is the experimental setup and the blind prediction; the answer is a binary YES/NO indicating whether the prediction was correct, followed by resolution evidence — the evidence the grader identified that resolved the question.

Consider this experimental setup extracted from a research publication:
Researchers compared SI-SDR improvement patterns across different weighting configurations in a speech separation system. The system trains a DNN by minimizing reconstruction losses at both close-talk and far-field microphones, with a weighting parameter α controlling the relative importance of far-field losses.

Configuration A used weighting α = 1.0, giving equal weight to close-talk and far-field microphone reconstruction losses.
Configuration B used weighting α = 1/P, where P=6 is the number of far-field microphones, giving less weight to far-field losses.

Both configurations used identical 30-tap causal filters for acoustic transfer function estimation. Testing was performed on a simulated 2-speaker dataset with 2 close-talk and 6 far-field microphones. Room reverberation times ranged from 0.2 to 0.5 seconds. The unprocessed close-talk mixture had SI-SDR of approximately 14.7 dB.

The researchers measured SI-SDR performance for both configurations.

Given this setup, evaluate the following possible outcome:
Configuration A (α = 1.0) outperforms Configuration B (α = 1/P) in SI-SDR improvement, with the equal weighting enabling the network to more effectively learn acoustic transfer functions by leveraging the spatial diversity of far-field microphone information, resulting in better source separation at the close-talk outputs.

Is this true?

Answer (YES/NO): NO